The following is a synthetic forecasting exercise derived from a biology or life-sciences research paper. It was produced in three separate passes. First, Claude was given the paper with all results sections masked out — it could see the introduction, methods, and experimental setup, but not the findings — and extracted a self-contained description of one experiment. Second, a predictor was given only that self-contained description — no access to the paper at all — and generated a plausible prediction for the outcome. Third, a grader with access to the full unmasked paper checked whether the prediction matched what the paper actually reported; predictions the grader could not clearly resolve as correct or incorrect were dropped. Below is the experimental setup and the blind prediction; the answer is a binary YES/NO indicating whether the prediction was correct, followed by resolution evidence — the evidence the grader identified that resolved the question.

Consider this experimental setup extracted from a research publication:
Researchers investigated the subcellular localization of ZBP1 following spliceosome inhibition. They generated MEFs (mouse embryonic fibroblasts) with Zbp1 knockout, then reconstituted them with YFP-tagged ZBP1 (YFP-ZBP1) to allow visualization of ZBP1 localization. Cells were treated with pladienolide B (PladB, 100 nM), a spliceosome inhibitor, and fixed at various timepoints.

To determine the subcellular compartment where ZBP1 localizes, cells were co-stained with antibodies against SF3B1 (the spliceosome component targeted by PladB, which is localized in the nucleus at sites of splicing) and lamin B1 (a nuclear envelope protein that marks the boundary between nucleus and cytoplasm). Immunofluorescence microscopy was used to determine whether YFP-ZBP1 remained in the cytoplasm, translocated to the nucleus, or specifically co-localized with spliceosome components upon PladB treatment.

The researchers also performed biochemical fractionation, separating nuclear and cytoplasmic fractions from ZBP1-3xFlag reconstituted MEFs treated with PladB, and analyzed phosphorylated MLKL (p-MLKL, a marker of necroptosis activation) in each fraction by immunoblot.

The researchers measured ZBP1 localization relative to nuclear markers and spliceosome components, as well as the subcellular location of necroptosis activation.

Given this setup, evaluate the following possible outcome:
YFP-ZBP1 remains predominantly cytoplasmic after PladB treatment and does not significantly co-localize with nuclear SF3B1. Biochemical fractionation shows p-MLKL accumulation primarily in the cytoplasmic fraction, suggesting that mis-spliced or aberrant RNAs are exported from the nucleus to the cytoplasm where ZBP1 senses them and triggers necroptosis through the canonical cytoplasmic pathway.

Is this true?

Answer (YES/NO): YES